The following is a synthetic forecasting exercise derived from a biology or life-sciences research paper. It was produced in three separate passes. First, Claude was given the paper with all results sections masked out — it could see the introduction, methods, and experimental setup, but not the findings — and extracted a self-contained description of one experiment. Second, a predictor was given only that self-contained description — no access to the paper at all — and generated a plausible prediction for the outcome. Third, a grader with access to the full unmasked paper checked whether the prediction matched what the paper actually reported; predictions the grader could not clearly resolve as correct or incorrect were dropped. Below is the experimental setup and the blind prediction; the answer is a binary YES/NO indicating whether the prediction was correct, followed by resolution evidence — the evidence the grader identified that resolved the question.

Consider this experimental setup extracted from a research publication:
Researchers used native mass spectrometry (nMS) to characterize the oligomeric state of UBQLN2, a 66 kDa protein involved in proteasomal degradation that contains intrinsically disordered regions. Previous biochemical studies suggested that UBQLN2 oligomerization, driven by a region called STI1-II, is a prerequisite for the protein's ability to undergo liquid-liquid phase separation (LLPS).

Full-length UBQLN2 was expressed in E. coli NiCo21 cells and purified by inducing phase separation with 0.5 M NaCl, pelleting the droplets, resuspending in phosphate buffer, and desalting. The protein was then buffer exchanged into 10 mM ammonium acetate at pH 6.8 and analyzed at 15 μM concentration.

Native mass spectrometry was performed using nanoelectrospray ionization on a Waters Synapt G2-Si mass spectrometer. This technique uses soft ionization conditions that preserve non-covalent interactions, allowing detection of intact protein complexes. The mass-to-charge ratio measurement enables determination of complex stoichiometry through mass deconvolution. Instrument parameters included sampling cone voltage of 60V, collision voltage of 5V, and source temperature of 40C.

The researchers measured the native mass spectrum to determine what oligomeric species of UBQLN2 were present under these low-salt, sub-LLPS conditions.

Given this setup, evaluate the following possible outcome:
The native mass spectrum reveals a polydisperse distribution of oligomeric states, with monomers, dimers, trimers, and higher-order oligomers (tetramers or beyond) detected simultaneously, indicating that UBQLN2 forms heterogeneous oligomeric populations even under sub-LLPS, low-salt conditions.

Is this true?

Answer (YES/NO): NO